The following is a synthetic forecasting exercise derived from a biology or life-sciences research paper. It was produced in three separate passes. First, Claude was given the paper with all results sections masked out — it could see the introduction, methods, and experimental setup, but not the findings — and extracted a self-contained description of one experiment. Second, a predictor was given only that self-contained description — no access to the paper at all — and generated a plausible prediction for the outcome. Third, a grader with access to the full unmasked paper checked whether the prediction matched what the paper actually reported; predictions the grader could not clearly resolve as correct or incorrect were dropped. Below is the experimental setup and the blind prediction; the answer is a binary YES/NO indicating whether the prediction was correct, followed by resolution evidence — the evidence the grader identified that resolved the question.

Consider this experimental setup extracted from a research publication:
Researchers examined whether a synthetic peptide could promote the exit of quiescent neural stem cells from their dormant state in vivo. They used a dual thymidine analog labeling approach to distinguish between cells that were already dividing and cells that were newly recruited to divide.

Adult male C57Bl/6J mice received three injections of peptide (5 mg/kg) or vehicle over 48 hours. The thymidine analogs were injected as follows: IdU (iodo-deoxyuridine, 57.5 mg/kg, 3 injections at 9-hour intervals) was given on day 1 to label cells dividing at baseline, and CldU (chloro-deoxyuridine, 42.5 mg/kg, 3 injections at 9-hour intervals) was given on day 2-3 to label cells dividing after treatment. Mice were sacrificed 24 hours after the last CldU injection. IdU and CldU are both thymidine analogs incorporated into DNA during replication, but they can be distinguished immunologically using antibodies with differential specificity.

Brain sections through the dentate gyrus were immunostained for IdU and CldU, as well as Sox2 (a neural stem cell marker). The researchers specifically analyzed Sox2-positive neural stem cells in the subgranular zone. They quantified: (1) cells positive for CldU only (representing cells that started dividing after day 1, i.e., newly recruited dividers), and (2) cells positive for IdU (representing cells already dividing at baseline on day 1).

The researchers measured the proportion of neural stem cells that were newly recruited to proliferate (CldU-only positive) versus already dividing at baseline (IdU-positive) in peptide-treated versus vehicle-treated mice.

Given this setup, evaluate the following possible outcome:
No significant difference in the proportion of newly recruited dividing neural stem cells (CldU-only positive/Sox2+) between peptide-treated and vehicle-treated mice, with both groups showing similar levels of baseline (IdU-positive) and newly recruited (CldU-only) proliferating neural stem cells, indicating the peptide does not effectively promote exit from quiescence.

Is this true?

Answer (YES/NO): NO